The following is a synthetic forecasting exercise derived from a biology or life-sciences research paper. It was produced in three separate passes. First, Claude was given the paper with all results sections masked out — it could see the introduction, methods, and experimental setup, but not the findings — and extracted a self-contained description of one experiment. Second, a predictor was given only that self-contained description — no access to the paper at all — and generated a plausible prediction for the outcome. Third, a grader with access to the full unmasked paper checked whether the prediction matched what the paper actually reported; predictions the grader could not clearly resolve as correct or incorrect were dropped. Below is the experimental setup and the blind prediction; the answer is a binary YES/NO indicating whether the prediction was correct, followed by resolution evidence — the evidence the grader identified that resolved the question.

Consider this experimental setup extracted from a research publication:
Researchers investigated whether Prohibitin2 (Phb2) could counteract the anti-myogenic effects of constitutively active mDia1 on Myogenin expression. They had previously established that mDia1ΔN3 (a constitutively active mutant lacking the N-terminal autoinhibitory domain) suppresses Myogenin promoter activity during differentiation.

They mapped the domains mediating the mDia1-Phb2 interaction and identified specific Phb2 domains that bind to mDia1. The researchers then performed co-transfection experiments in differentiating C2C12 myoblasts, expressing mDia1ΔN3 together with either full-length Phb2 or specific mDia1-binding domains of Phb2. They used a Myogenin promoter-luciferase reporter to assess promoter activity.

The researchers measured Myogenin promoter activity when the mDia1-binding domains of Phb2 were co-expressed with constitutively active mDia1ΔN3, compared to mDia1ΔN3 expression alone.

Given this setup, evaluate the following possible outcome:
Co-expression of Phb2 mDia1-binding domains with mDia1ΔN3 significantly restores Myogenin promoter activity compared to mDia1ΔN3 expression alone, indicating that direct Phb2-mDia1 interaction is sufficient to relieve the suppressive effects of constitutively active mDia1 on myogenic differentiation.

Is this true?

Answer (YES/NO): YES